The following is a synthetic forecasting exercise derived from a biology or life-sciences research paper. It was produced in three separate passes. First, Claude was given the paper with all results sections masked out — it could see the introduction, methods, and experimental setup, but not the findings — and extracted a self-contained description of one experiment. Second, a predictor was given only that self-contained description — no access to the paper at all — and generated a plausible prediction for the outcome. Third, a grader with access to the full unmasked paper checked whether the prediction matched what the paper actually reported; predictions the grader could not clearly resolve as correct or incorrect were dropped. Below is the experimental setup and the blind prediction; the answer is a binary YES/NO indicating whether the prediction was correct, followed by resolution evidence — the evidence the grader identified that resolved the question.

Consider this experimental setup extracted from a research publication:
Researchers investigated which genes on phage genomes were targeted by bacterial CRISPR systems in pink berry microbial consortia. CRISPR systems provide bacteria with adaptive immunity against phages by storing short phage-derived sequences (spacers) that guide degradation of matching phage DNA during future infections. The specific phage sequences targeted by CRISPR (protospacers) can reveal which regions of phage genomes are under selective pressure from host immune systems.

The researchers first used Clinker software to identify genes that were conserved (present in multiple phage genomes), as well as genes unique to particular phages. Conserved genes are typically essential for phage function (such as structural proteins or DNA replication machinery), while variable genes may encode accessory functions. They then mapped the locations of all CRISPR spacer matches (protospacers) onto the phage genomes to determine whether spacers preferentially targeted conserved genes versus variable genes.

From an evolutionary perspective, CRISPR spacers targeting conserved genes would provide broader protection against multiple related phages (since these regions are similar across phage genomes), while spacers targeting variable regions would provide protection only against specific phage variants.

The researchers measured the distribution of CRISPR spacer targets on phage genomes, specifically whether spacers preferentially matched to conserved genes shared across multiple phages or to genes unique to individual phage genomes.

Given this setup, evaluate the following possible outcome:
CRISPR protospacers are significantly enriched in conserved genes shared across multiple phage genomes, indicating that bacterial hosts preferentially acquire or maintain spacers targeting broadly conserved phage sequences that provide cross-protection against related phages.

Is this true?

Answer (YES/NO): NO